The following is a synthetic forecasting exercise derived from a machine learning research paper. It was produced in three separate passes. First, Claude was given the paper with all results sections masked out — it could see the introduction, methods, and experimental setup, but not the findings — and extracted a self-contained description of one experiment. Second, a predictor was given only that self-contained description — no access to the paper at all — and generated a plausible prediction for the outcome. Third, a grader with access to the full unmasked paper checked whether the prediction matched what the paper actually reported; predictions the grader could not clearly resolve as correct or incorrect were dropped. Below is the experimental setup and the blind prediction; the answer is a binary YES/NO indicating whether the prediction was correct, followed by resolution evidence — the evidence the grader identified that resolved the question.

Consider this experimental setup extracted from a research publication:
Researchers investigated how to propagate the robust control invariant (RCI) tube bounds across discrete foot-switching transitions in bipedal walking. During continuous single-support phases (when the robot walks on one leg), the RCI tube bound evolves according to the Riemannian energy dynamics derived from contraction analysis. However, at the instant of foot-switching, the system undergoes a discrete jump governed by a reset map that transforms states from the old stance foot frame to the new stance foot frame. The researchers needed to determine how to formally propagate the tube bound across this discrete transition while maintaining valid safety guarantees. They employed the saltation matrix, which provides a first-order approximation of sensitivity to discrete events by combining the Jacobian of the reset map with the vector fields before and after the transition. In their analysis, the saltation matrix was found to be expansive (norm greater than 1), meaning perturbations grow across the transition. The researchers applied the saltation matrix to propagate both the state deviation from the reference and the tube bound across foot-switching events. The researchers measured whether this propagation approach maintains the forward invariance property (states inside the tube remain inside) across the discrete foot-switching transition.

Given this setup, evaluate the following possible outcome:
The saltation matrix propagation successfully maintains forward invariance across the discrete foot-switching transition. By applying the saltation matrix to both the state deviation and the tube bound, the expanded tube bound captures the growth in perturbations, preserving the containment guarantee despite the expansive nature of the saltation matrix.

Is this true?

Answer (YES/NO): YES